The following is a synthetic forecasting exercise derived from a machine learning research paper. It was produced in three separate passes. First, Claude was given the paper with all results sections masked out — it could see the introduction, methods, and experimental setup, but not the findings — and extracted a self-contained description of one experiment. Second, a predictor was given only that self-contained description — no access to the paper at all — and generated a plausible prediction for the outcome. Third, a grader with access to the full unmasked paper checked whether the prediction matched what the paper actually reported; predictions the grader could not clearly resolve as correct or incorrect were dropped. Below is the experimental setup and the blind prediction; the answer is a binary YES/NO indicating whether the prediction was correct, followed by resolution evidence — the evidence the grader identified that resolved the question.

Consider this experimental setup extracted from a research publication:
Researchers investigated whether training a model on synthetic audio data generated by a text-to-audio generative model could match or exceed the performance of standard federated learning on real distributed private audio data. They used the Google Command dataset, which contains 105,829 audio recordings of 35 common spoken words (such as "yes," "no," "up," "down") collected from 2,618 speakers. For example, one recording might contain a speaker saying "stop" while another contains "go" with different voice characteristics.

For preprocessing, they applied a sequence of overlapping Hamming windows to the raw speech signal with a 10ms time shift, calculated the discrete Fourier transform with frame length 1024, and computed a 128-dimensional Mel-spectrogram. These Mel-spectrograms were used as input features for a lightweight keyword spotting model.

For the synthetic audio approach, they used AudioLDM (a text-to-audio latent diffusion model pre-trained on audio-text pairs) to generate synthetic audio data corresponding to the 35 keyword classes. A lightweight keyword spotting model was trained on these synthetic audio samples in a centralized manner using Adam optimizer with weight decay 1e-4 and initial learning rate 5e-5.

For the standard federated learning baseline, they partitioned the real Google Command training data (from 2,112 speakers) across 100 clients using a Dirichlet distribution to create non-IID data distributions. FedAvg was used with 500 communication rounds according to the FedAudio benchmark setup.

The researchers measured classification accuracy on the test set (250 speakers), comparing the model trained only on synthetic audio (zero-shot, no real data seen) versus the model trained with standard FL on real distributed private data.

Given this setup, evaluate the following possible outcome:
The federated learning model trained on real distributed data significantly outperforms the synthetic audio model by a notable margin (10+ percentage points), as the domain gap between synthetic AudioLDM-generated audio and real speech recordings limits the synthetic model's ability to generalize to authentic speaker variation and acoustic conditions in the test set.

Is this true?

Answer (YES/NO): YES